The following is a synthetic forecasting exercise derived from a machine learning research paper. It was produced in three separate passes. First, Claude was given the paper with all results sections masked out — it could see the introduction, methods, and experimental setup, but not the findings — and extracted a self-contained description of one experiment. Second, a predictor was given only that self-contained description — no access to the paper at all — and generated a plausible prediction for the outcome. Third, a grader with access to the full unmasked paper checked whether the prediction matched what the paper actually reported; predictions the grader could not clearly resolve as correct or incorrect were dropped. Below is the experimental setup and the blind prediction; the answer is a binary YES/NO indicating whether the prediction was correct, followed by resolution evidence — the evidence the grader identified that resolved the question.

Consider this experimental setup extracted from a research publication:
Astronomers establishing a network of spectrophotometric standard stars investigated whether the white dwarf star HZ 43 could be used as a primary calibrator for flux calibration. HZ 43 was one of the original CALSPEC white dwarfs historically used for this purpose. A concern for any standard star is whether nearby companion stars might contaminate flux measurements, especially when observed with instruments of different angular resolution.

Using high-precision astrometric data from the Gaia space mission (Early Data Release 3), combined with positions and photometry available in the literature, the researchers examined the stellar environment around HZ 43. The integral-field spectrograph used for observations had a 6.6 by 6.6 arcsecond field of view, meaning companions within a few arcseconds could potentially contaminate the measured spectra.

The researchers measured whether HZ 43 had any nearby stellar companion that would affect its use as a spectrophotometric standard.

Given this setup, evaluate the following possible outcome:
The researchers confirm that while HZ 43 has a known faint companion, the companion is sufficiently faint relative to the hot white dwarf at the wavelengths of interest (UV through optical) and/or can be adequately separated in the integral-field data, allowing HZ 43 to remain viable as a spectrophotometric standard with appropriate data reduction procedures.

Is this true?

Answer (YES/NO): NO